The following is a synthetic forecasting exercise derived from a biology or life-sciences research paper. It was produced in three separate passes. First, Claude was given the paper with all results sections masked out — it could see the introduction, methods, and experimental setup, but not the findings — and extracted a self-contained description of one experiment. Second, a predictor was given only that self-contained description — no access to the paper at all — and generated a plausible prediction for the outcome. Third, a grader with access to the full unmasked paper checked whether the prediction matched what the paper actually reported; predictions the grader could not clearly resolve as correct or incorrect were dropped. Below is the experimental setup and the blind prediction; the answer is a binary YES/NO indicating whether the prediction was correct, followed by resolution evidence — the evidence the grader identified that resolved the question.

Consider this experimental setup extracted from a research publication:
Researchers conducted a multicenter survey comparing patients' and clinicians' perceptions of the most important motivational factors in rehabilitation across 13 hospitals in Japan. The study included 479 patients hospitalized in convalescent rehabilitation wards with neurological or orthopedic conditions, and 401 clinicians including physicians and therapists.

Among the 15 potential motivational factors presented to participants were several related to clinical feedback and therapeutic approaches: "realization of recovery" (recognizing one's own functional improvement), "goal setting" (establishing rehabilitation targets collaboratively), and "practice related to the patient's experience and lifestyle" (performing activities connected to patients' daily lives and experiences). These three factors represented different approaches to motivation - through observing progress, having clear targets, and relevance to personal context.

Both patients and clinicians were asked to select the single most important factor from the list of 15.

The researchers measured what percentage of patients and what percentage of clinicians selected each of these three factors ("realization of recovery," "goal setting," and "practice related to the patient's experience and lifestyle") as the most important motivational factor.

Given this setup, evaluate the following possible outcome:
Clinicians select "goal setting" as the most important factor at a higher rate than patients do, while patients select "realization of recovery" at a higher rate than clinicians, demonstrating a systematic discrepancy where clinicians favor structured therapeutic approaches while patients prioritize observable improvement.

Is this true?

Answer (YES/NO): NO